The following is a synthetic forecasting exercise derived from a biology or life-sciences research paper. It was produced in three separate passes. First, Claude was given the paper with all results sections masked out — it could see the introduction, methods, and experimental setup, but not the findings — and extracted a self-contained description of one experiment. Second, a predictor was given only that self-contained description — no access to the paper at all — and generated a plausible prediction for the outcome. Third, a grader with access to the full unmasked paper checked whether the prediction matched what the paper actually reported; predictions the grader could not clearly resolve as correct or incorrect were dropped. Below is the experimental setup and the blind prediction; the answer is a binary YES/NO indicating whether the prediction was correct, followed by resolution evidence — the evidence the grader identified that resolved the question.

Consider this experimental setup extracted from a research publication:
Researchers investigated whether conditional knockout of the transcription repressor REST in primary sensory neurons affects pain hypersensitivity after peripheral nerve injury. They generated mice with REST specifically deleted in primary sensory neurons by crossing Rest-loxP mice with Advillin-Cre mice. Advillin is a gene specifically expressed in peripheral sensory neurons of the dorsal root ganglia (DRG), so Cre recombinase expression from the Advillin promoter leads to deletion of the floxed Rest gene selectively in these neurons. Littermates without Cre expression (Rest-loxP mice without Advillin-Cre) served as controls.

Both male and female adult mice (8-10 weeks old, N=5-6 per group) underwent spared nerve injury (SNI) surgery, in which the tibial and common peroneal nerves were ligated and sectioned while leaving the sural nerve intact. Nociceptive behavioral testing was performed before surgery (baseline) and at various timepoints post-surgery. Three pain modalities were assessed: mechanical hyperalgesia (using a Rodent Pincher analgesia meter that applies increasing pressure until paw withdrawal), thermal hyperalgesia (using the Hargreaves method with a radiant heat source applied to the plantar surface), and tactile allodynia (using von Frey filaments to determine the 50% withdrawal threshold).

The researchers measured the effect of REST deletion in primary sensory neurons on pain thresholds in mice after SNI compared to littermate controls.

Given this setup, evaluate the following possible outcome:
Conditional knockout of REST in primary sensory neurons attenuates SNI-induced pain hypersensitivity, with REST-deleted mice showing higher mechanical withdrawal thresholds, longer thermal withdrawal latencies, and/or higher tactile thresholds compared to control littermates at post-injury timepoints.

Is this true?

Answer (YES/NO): YES